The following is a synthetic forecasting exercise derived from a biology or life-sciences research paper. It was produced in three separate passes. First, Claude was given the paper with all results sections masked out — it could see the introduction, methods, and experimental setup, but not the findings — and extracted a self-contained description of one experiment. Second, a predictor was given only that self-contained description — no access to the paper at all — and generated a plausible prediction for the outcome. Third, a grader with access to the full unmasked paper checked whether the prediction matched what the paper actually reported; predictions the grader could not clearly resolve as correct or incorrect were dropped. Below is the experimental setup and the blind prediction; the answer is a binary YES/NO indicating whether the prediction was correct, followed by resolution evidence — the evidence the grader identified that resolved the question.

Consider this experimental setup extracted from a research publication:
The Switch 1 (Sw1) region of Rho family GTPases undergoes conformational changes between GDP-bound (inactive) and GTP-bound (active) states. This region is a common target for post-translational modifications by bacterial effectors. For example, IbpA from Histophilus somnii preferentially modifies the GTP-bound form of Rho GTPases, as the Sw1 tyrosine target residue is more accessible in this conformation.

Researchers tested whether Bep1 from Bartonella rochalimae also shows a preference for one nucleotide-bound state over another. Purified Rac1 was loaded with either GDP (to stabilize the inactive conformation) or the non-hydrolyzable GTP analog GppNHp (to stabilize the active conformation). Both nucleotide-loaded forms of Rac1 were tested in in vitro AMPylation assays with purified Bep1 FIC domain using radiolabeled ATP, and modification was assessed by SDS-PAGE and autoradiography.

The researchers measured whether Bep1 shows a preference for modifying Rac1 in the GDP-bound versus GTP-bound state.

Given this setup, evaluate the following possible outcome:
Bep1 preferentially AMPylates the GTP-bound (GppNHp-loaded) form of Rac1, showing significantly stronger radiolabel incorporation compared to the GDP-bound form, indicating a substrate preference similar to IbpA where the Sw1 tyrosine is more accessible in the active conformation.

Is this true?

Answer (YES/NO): NO